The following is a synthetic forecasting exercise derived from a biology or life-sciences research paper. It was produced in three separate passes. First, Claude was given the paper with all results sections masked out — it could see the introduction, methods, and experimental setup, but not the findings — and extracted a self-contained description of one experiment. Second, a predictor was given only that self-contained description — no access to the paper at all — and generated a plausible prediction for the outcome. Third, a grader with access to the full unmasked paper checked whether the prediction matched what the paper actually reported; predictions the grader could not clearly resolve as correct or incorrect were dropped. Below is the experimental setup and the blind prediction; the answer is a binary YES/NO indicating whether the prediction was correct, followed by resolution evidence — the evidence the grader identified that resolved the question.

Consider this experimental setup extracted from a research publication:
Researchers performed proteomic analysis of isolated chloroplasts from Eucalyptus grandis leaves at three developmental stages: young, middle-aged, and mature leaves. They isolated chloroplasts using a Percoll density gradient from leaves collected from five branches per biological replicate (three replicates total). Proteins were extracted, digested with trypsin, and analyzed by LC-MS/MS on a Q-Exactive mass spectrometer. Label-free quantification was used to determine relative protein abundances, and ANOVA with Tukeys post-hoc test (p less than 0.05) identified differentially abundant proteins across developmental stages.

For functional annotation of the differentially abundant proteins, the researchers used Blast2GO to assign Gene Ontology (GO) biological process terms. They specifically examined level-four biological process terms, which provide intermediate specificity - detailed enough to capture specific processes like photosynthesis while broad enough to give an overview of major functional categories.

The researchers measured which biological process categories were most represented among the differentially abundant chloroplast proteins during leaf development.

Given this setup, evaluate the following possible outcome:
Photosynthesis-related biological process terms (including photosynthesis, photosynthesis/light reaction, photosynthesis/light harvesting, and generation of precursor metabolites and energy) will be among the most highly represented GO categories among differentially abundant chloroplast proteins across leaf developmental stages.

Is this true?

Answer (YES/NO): NO